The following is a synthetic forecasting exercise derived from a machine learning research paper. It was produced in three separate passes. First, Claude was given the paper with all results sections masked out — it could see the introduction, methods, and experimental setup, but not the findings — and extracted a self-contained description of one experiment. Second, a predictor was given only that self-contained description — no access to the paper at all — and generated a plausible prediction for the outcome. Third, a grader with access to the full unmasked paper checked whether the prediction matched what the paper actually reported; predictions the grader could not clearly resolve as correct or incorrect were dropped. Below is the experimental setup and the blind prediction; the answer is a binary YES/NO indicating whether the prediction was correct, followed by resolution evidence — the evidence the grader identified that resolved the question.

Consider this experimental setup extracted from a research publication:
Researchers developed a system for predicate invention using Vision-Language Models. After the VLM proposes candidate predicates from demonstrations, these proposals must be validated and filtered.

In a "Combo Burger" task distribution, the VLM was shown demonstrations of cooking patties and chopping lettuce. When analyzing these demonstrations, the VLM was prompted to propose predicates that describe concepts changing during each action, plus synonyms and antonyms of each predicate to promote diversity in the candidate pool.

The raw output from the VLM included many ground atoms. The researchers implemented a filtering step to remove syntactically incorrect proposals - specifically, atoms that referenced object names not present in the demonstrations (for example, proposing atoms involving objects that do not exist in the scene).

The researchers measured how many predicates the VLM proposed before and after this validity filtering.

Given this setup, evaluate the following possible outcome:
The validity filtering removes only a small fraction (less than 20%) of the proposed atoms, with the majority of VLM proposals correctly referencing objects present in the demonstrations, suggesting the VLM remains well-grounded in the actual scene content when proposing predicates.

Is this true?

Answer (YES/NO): NO